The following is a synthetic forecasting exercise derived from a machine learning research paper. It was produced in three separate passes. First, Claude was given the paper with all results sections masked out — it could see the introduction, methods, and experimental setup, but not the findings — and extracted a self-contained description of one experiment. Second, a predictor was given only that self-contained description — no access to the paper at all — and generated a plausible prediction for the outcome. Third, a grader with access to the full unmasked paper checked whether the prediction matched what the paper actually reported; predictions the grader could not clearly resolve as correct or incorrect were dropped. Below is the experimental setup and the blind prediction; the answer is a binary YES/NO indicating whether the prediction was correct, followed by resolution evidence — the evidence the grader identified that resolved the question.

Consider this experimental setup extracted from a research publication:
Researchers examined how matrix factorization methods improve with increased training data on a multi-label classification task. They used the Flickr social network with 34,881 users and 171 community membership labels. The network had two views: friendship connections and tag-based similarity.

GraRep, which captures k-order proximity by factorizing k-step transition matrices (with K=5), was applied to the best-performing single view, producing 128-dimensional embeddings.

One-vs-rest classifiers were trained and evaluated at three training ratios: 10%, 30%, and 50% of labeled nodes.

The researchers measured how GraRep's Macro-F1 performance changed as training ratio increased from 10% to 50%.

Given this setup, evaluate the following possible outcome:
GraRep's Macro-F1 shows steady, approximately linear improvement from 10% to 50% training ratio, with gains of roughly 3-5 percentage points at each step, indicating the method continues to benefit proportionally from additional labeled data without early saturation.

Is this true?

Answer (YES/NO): NO